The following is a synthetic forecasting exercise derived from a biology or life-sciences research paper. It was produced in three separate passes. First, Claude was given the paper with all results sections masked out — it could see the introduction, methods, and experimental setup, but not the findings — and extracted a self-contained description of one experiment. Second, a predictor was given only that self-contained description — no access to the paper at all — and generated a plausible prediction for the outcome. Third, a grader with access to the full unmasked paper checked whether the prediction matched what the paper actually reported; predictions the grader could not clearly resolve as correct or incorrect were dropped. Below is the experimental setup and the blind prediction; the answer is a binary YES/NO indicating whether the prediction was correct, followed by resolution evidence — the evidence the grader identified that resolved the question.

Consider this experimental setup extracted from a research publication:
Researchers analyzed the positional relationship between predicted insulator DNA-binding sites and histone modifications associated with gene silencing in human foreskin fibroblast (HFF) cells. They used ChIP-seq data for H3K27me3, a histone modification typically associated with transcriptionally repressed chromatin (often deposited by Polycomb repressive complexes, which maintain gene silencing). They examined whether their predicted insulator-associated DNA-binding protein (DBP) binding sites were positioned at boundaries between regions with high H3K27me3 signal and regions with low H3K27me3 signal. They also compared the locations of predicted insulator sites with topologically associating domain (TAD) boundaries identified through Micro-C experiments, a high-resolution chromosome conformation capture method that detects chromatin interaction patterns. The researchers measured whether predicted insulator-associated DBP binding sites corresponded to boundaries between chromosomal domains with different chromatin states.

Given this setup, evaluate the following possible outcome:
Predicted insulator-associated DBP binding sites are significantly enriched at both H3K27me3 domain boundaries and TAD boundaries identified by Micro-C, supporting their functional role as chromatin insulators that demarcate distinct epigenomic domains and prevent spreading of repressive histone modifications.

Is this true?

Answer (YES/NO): YES